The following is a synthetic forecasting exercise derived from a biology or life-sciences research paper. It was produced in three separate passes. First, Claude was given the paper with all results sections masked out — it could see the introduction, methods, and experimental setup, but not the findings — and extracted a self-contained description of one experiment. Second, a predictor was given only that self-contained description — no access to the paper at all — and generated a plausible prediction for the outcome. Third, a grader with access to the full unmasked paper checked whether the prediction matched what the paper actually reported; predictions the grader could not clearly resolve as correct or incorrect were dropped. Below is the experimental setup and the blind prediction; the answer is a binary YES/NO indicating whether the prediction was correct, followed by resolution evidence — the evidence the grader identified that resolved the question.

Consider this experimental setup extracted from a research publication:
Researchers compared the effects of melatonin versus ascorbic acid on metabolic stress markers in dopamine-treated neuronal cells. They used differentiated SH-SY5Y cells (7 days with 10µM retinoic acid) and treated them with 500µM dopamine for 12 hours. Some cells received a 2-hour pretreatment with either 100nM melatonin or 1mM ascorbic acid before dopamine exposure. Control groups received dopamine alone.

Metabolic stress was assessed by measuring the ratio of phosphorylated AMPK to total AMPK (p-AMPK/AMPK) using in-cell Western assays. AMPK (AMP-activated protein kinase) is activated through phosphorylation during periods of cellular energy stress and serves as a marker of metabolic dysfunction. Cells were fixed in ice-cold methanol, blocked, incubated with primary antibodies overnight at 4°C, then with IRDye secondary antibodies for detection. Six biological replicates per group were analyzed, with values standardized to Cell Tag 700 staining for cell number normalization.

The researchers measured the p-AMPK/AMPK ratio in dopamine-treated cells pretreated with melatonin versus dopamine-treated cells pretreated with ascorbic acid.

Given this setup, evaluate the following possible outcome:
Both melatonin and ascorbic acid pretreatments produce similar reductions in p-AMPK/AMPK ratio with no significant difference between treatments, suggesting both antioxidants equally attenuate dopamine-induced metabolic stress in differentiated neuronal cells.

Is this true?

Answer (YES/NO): NO